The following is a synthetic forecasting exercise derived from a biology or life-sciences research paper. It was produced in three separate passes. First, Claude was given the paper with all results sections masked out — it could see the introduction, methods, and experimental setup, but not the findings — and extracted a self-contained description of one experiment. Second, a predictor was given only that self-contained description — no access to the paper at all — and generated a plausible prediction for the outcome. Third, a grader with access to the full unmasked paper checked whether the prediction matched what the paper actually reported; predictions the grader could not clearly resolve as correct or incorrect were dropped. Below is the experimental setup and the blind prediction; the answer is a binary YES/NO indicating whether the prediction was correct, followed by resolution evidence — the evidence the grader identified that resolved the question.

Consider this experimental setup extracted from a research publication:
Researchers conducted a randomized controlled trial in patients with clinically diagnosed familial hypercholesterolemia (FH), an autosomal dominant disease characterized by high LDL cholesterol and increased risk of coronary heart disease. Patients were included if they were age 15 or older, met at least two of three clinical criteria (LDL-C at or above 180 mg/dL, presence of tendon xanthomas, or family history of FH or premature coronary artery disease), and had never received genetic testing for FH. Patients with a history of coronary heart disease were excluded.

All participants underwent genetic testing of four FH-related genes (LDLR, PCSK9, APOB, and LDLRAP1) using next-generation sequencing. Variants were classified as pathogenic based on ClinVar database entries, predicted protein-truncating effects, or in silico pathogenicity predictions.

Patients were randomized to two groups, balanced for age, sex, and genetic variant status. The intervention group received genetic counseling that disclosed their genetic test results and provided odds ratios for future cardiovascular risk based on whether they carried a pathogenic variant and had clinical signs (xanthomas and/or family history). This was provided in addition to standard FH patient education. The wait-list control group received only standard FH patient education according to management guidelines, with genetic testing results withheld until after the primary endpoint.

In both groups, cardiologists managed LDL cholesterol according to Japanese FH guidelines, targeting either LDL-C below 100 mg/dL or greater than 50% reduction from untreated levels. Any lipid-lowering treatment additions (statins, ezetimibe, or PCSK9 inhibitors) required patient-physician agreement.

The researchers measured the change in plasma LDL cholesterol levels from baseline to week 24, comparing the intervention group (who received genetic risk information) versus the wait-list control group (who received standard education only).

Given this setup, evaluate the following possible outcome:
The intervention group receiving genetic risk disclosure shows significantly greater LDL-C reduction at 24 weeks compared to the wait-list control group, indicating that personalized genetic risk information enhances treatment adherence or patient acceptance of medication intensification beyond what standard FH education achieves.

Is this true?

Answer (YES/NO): YES